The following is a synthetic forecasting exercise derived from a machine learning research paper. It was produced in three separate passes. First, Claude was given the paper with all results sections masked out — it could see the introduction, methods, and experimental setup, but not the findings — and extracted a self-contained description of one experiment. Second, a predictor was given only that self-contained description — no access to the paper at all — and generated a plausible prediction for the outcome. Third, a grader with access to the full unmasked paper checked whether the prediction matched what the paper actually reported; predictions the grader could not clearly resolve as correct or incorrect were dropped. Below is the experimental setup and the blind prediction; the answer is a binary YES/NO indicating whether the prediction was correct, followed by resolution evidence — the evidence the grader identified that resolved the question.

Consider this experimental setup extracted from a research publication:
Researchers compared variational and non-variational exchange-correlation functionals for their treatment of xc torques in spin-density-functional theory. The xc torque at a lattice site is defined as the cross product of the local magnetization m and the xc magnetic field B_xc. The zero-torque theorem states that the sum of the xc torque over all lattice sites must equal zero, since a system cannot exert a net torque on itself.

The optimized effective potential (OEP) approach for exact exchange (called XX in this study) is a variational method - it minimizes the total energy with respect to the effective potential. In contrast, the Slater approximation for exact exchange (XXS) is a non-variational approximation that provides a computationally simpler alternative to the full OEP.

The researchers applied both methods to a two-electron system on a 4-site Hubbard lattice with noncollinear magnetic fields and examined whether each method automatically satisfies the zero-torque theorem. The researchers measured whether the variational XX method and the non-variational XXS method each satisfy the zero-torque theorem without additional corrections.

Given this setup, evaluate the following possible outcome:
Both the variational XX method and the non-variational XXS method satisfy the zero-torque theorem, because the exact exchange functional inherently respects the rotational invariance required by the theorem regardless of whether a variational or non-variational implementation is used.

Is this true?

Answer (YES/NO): NO